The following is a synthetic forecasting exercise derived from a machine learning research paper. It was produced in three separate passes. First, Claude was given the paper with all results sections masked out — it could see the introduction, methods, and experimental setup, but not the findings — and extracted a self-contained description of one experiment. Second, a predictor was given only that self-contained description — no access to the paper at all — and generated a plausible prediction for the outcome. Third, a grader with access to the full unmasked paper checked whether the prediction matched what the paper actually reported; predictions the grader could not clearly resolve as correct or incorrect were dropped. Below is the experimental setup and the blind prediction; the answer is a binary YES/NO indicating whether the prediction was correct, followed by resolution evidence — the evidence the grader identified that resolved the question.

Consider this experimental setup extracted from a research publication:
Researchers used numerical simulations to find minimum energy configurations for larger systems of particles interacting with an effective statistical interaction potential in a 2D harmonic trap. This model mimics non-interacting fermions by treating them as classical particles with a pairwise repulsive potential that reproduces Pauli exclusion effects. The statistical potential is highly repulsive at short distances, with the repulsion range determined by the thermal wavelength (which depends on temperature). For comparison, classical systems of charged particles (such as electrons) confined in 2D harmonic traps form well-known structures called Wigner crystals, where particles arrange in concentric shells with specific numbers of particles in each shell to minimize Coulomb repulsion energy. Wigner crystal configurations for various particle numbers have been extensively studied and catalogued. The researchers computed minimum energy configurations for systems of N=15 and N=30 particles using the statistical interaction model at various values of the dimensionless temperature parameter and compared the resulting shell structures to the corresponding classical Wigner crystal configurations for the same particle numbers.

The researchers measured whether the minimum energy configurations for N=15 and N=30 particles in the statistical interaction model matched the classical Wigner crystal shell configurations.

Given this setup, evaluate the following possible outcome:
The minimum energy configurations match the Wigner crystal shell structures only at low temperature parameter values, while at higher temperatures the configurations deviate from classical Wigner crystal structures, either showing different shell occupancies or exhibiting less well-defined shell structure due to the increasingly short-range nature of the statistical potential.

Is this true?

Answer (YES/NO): NO